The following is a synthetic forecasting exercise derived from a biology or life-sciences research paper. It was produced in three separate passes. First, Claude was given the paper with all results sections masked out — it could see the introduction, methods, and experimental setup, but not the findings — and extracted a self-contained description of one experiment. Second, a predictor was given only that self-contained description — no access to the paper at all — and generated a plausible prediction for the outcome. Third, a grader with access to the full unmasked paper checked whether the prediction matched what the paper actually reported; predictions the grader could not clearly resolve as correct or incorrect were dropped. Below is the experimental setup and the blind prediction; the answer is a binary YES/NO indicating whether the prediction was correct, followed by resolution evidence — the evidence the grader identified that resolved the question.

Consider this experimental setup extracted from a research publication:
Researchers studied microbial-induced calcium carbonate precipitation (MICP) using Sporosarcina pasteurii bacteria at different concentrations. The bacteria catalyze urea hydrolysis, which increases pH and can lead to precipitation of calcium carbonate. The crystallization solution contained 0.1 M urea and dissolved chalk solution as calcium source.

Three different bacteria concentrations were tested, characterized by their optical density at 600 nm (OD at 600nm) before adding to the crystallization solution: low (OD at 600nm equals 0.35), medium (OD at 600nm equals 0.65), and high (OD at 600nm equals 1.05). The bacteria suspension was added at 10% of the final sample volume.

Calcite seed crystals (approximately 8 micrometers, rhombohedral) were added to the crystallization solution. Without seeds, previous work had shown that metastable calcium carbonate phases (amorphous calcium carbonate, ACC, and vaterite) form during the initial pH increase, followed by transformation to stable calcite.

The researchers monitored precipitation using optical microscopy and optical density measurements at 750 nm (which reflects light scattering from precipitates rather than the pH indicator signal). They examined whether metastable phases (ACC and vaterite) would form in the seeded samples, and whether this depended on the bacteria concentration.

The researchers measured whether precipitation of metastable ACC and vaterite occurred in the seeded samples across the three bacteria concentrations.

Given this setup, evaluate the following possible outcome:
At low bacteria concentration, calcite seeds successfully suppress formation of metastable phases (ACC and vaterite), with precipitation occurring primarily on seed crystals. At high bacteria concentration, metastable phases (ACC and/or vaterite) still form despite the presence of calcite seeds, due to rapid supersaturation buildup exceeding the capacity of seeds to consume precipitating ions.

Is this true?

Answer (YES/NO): YES